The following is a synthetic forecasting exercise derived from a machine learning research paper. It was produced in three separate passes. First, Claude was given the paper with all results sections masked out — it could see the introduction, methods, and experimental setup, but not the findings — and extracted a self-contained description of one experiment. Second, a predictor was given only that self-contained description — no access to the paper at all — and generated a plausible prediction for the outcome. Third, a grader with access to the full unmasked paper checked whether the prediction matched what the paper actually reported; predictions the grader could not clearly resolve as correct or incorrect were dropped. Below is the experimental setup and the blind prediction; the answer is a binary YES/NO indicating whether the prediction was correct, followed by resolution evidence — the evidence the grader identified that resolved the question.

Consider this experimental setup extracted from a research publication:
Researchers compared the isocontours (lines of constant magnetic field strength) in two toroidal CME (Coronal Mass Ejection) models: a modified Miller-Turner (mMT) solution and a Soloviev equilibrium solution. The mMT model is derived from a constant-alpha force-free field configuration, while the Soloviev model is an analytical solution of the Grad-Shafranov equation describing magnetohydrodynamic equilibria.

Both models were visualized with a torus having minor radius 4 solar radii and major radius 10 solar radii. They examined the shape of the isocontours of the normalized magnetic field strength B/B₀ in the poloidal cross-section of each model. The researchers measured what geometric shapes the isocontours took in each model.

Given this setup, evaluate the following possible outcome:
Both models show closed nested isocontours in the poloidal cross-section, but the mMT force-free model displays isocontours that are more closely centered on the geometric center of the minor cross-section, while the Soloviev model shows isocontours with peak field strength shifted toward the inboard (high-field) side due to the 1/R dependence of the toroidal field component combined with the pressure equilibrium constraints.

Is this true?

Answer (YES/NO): NO